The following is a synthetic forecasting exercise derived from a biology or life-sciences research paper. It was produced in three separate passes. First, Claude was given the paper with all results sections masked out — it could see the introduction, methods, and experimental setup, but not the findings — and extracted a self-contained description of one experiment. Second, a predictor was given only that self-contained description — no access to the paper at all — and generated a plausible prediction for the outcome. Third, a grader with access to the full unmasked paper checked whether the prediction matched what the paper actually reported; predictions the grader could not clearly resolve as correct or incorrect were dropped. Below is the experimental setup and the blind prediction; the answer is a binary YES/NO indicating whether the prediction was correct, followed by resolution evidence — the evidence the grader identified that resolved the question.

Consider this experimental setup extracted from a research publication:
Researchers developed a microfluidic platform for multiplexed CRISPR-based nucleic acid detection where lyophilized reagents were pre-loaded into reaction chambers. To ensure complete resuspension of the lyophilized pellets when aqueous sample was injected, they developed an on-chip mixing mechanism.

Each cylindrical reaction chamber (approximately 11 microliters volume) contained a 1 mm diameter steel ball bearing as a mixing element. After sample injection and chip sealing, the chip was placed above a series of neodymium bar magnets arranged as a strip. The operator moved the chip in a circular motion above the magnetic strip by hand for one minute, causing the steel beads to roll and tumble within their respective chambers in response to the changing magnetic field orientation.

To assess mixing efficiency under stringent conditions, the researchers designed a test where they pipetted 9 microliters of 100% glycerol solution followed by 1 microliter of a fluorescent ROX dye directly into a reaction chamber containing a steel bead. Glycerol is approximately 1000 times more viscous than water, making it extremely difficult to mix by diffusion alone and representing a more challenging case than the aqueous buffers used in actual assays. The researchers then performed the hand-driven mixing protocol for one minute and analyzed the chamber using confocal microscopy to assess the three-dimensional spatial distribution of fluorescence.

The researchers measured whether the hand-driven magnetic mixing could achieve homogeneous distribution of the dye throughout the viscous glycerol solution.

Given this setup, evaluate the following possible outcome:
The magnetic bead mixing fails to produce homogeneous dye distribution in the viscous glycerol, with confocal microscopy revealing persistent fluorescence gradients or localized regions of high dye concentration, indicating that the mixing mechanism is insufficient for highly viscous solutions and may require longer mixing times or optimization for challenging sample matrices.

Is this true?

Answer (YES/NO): NO